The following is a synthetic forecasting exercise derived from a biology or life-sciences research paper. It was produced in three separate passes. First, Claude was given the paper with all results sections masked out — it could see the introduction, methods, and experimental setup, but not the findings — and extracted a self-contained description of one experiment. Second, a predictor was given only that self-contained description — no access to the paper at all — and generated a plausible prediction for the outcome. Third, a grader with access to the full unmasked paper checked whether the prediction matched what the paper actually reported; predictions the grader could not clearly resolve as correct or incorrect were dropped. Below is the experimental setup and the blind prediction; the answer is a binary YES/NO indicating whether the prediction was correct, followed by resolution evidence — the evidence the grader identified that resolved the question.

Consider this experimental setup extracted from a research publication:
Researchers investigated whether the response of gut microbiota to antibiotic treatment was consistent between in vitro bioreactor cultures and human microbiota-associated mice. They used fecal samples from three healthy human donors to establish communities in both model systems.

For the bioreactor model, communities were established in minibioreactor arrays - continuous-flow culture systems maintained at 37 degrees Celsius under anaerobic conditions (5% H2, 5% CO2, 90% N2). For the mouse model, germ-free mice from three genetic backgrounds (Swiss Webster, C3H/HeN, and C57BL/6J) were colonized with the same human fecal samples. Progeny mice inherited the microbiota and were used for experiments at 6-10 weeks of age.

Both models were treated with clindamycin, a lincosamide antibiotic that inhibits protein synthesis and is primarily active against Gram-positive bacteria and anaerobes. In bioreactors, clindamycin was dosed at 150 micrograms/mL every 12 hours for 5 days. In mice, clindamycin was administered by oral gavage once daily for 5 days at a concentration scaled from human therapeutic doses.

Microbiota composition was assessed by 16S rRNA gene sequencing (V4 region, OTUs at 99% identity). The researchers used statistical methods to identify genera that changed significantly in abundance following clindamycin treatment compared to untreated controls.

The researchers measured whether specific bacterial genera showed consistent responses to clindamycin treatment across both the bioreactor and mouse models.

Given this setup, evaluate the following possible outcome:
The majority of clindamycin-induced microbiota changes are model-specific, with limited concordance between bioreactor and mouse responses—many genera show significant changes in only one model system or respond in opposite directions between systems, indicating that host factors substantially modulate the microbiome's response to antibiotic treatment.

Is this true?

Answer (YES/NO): NO